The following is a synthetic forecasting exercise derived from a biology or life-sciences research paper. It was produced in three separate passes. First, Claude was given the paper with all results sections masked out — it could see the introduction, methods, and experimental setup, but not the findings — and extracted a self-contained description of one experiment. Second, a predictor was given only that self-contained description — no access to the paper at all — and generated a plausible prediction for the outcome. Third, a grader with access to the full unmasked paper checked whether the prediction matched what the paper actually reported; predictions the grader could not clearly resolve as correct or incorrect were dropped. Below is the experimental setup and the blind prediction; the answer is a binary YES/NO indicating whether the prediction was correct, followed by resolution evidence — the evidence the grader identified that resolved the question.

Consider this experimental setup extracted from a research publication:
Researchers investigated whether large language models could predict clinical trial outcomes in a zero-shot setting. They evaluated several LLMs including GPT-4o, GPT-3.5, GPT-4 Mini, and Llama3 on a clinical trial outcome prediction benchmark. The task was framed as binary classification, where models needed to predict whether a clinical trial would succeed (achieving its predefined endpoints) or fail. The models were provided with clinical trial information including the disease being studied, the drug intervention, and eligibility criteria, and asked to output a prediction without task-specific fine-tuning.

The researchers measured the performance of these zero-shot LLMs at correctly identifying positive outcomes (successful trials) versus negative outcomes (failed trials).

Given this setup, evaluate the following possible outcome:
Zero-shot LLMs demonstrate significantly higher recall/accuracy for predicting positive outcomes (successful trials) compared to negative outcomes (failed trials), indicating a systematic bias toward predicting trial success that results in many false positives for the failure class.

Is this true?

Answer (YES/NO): YES